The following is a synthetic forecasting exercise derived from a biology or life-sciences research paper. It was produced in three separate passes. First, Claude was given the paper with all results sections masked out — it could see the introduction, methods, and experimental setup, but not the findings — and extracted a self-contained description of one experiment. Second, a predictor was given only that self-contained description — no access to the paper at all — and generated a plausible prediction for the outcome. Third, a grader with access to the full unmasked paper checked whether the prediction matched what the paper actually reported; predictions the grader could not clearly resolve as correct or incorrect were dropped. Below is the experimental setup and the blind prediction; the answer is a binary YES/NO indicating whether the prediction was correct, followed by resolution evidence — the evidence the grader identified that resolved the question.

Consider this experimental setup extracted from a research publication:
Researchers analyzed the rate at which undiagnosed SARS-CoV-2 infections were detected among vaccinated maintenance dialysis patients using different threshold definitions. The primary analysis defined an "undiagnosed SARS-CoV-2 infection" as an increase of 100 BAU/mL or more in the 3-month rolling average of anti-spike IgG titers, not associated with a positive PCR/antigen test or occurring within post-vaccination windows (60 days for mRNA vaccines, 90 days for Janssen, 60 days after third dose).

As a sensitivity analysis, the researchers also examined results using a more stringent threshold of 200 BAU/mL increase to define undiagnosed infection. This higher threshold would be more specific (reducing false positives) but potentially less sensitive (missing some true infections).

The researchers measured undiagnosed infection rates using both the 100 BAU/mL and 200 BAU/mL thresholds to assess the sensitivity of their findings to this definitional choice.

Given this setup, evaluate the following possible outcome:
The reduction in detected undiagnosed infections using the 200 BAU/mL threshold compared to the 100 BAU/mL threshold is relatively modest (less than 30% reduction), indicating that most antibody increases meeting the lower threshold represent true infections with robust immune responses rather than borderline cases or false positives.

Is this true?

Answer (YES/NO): NO